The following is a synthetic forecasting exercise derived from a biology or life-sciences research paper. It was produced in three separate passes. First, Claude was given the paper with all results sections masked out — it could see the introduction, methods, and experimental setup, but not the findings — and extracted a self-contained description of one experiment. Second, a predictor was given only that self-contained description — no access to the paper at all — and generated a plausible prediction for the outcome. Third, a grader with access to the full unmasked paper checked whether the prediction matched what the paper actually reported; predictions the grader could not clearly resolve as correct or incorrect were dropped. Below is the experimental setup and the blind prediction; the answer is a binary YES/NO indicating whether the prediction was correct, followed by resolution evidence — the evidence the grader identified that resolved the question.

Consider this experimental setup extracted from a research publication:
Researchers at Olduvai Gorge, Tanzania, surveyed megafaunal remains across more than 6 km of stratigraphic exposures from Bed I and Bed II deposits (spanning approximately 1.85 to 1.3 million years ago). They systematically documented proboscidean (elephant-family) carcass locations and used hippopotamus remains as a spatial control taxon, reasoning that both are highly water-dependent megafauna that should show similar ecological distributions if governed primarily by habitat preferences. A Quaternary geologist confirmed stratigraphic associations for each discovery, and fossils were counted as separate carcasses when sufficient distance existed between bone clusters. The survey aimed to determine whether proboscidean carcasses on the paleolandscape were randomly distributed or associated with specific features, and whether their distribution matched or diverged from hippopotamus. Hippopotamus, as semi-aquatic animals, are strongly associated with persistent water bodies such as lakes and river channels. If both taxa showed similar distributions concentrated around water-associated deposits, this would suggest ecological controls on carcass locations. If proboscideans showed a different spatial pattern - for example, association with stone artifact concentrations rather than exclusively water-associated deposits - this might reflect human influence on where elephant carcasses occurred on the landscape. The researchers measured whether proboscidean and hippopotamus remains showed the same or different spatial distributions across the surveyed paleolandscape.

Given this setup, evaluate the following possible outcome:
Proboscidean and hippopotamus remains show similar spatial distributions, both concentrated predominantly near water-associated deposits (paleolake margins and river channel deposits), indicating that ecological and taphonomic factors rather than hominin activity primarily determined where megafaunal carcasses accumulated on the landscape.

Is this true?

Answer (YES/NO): NO